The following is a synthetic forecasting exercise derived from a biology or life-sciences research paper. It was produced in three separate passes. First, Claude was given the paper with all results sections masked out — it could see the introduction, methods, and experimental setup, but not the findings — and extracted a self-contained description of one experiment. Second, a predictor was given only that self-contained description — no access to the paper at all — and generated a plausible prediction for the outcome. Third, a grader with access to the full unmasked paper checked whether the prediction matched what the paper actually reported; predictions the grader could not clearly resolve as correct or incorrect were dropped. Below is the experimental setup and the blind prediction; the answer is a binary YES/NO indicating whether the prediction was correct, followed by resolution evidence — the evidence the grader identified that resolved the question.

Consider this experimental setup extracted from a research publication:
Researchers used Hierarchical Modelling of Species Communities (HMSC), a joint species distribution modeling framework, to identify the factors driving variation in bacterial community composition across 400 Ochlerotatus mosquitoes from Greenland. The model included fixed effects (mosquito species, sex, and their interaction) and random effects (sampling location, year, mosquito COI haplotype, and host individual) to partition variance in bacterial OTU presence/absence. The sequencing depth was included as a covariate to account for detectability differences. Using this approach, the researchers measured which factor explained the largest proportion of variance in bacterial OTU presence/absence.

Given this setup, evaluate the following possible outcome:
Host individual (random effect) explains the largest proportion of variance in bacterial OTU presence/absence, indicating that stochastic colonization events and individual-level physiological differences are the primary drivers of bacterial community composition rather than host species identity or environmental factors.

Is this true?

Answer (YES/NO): YES